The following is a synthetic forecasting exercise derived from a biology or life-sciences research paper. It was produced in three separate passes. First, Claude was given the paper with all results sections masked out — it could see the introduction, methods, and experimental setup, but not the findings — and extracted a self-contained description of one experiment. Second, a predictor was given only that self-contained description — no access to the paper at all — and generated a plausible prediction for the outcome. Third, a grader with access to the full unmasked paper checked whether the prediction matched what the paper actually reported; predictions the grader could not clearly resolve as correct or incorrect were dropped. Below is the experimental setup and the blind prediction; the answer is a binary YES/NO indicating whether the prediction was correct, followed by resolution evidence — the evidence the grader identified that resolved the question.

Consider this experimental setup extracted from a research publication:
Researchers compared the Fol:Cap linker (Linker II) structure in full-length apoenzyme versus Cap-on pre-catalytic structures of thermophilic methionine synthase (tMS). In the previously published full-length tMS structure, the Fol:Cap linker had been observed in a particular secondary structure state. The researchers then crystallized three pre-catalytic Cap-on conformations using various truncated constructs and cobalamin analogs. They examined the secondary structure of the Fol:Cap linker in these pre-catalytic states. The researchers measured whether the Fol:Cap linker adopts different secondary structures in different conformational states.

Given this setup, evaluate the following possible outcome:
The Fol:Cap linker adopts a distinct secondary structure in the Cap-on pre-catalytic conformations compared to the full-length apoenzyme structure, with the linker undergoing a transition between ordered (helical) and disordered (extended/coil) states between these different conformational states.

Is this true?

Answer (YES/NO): YES